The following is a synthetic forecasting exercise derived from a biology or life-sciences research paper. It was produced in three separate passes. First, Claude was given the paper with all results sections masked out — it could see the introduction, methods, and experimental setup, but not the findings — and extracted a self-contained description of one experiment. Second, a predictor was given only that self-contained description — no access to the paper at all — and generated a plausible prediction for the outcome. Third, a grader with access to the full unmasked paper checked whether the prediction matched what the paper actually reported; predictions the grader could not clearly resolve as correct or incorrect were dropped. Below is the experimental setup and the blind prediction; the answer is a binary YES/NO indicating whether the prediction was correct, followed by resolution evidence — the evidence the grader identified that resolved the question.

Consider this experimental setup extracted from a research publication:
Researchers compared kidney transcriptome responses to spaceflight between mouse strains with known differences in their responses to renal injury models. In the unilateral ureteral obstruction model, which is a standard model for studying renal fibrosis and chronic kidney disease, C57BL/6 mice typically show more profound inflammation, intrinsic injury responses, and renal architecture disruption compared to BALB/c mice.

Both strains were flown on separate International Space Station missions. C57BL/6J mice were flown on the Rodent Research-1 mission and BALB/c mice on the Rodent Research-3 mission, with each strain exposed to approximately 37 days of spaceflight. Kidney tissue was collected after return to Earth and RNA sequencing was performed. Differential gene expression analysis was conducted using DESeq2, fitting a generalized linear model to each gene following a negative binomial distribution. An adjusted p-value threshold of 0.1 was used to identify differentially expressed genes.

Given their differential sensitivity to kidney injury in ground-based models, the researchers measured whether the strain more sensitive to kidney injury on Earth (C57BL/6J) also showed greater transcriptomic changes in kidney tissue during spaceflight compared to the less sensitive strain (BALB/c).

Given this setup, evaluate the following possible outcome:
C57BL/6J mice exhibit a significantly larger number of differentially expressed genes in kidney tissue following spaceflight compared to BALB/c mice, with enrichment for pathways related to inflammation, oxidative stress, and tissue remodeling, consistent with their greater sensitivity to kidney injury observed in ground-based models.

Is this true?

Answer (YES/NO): YES